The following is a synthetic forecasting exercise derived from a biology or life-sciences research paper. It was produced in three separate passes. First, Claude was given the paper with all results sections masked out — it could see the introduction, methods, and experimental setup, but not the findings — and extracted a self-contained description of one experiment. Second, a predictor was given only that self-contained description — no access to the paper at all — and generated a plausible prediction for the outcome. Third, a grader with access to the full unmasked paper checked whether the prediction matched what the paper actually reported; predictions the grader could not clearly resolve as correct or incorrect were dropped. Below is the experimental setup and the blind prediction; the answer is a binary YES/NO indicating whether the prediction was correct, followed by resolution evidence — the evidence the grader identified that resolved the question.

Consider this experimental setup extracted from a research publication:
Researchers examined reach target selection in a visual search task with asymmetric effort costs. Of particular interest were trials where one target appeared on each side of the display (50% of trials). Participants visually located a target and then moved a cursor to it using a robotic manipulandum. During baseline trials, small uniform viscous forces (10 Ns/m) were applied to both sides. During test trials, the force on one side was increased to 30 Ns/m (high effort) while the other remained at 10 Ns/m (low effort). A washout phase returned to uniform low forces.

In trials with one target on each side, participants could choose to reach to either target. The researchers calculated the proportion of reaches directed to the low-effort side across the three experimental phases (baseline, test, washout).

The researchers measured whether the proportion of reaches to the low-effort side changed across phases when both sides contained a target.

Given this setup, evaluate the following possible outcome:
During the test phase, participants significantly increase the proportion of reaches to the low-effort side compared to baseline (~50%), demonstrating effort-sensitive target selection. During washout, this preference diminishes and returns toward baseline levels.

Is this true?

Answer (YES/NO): NO